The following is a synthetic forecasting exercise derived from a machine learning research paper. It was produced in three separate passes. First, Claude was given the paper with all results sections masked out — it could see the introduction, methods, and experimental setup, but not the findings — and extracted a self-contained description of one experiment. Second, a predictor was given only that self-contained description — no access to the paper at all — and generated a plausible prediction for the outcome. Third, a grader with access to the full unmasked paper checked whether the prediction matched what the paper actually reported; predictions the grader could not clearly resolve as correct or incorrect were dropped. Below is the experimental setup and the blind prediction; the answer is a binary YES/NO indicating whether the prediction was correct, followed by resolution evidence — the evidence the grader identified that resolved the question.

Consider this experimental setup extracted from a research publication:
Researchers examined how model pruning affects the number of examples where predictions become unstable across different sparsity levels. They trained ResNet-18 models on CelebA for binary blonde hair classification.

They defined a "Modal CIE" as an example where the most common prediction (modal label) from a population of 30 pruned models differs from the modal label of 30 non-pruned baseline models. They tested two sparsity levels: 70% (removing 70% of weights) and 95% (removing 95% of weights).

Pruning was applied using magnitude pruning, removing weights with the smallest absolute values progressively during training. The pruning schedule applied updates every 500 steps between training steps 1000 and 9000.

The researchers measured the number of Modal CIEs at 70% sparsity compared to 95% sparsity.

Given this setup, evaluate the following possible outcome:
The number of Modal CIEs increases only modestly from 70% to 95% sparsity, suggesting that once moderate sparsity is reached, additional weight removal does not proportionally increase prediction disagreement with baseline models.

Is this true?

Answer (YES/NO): NO